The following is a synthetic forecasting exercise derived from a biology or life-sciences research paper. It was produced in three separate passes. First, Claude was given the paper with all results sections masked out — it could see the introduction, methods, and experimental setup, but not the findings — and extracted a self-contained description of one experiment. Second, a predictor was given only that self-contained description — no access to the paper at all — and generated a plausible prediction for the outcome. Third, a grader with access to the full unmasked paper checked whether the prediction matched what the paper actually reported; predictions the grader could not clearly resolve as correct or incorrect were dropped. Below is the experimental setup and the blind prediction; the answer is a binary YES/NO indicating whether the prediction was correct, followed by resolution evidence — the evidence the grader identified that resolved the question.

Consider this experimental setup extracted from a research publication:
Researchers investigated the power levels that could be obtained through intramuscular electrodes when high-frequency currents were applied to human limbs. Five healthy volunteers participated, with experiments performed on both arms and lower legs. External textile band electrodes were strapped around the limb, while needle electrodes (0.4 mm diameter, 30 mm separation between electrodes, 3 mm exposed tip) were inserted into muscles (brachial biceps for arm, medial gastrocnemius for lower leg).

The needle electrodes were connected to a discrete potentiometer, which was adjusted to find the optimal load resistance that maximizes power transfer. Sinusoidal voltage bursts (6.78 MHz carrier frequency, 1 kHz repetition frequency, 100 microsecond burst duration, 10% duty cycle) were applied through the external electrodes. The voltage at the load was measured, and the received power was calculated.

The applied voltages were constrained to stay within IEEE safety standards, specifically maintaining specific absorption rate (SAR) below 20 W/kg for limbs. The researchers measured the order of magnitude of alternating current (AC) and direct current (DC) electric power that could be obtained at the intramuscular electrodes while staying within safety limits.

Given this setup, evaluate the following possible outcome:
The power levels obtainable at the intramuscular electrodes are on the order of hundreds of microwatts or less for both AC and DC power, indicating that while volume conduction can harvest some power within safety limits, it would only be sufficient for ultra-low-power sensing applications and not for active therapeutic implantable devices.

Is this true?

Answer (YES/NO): NO